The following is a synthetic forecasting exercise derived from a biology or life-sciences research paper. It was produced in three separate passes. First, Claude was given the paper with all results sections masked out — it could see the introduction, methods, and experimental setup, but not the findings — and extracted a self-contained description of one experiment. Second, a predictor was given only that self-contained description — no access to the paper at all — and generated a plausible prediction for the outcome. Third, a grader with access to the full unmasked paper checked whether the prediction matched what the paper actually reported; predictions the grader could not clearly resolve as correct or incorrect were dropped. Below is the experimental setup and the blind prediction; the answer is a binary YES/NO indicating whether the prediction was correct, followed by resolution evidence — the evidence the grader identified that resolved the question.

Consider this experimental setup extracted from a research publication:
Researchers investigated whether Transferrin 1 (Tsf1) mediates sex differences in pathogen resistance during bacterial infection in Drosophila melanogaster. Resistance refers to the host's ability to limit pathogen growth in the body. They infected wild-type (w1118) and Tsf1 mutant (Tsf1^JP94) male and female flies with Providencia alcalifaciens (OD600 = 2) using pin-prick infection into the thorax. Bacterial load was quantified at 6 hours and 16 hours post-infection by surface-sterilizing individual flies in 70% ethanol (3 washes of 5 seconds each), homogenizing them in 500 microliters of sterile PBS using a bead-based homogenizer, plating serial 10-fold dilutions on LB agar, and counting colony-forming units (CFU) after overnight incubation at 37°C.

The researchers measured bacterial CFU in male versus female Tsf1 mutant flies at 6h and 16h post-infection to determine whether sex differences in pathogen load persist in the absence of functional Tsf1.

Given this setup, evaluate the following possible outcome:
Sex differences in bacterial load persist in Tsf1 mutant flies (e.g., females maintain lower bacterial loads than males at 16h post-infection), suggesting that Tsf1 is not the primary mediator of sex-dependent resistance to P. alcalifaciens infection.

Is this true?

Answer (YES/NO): NO